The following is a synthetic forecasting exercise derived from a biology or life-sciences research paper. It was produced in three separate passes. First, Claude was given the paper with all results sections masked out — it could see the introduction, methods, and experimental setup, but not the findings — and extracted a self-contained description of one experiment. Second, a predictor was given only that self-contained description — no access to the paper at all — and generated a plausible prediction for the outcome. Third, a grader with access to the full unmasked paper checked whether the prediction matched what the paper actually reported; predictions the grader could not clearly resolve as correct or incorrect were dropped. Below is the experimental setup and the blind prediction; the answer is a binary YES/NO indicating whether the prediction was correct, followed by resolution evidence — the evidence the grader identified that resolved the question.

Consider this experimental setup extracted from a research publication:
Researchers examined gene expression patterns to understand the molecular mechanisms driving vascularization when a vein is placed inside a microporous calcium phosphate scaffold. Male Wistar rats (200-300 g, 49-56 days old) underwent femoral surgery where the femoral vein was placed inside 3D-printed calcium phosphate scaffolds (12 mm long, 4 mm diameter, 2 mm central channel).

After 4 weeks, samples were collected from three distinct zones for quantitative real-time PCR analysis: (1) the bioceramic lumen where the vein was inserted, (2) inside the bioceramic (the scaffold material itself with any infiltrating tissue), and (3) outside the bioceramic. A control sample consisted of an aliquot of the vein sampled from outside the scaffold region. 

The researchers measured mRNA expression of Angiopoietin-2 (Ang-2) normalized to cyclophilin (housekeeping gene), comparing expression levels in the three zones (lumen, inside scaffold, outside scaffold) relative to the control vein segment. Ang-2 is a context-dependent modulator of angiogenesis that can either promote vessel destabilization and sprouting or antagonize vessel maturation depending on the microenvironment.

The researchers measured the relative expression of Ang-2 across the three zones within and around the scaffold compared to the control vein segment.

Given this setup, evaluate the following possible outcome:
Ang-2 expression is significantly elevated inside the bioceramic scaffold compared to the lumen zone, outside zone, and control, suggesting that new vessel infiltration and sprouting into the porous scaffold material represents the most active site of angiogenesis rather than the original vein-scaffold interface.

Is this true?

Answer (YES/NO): NO